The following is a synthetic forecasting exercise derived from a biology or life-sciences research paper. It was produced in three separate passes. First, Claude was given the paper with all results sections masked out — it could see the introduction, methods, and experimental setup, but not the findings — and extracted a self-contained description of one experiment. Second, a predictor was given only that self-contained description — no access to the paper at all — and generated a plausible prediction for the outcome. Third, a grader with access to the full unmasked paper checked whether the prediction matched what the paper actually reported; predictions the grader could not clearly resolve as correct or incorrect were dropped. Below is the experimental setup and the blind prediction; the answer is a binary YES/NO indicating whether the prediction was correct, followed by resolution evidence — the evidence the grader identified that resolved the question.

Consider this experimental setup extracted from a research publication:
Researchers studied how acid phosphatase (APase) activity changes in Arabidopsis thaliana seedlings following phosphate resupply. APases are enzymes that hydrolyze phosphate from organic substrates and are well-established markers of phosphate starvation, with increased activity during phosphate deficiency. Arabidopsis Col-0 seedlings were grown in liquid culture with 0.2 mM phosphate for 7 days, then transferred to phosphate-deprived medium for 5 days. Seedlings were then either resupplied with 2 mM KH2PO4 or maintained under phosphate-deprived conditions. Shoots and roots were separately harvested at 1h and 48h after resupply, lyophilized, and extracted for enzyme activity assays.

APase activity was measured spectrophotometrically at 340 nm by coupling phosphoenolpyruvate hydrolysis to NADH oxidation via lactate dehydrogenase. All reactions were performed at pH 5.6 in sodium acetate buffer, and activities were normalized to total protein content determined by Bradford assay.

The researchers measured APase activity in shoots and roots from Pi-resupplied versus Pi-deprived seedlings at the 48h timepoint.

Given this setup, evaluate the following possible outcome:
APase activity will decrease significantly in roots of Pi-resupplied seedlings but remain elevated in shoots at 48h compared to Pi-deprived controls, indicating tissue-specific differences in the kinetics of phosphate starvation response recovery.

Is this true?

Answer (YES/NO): NO